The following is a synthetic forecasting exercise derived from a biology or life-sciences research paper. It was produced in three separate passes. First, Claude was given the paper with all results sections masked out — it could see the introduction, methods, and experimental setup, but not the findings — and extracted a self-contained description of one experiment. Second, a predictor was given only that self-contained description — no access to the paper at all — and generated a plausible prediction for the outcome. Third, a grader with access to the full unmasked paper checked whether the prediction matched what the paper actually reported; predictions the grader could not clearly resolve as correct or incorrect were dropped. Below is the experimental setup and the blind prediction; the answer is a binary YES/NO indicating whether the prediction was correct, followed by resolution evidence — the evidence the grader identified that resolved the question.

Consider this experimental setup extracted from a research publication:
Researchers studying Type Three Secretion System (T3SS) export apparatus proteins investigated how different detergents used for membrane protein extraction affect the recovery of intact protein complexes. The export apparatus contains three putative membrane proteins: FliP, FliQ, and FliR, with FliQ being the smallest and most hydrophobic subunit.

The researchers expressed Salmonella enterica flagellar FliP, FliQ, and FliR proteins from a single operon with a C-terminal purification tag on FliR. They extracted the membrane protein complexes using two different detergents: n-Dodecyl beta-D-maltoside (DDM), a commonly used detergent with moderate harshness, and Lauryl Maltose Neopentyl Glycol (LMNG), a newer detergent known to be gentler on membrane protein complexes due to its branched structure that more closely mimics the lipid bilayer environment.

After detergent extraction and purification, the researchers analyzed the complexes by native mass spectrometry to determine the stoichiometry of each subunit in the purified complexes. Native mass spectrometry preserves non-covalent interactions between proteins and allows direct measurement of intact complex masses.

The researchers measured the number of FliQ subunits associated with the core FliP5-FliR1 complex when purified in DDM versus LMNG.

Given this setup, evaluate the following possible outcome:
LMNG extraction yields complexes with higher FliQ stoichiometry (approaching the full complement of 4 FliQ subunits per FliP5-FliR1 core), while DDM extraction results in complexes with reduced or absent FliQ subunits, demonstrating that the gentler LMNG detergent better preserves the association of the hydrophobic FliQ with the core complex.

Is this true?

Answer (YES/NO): YES